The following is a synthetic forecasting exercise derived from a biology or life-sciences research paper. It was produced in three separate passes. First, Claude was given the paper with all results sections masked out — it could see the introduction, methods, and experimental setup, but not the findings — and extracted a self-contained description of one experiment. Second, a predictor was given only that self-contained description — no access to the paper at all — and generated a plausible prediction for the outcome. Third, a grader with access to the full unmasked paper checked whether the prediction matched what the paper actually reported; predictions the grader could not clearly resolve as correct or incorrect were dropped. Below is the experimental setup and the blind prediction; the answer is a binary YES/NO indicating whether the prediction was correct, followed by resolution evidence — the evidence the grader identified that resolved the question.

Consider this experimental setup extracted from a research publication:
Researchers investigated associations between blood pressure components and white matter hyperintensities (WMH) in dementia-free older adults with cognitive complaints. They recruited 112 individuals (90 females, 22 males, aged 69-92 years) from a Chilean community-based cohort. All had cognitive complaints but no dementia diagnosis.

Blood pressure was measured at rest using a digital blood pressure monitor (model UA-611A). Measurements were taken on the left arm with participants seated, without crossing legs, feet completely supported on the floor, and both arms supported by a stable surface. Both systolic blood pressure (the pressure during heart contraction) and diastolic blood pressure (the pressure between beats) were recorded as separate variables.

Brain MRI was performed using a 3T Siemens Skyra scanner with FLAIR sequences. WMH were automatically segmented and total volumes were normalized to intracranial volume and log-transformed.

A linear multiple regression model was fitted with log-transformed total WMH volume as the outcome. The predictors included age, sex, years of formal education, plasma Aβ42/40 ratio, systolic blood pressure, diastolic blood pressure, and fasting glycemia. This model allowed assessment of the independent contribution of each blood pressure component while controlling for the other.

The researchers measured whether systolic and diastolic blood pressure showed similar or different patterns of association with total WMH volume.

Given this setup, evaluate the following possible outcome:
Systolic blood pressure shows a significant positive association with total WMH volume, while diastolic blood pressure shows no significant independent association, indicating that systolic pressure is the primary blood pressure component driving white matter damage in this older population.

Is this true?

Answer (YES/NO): NO